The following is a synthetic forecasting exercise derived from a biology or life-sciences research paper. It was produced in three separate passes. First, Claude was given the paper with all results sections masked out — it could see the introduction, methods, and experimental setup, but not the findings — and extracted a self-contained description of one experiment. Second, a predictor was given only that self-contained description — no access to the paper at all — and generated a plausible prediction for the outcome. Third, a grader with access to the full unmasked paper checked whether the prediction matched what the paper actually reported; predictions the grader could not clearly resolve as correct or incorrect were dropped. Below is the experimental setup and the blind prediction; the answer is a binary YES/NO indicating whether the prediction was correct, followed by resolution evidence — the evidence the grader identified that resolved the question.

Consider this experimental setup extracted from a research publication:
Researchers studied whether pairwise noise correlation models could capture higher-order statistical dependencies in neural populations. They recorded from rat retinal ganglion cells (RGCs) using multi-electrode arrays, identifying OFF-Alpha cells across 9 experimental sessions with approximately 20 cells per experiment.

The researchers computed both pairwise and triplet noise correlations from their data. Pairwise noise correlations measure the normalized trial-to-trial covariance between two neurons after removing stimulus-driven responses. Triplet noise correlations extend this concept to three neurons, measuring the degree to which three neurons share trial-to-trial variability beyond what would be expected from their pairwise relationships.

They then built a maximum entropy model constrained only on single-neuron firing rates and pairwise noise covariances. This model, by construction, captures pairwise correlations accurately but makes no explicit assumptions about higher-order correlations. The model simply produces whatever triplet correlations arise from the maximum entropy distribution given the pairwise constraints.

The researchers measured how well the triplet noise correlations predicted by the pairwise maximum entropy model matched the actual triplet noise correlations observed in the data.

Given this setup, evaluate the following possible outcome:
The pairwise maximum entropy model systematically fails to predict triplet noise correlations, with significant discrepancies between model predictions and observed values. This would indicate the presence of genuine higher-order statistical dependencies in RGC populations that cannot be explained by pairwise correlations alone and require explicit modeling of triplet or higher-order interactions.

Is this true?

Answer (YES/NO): NO